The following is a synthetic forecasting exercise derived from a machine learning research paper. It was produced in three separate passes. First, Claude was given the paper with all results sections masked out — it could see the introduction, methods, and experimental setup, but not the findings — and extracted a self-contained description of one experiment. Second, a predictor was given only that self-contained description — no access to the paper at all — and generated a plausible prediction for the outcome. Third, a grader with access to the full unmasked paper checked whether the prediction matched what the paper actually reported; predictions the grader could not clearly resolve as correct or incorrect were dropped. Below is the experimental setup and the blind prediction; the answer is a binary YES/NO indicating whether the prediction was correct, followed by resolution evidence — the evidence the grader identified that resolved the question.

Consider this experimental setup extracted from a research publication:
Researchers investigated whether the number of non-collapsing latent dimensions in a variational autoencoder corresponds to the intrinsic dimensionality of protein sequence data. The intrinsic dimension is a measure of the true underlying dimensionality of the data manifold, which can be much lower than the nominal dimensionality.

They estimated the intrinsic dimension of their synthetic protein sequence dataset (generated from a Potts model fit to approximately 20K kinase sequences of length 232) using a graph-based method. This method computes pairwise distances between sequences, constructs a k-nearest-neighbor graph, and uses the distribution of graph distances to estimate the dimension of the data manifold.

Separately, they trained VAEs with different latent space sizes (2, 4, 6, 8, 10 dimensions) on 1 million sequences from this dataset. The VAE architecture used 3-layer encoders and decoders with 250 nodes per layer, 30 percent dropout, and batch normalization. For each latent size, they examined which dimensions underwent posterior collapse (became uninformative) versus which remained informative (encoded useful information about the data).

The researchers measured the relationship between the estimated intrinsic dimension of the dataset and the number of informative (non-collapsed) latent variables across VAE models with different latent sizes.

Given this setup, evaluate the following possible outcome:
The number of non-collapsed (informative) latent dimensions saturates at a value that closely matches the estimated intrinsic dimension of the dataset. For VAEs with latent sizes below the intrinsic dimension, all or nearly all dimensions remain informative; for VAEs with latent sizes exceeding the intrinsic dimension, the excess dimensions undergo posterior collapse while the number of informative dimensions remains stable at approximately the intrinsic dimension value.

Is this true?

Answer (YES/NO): YES